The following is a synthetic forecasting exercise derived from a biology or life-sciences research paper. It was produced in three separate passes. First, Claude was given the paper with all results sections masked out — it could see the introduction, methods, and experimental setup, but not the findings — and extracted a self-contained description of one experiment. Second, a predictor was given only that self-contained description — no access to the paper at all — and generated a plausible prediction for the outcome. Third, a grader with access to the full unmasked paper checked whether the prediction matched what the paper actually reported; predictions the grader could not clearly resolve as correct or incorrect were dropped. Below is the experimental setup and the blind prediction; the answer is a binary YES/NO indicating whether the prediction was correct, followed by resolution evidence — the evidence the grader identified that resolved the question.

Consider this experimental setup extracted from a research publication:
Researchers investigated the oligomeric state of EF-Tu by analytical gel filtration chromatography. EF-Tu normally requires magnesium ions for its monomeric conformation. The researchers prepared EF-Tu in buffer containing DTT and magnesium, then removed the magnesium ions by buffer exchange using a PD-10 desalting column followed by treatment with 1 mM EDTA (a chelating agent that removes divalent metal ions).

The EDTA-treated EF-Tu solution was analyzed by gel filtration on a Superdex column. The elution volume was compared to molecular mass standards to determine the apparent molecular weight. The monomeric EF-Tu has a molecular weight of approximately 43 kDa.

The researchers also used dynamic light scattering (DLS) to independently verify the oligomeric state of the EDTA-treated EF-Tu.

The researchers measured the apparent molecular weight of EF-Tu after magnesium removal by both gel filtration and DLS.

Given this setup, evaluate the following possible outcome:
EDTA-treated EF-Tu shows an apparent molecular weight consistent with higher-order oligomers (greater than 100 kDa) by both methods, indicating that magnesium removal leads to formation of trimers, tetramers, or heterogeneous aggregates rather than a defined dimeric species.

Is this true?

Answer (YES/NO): YES